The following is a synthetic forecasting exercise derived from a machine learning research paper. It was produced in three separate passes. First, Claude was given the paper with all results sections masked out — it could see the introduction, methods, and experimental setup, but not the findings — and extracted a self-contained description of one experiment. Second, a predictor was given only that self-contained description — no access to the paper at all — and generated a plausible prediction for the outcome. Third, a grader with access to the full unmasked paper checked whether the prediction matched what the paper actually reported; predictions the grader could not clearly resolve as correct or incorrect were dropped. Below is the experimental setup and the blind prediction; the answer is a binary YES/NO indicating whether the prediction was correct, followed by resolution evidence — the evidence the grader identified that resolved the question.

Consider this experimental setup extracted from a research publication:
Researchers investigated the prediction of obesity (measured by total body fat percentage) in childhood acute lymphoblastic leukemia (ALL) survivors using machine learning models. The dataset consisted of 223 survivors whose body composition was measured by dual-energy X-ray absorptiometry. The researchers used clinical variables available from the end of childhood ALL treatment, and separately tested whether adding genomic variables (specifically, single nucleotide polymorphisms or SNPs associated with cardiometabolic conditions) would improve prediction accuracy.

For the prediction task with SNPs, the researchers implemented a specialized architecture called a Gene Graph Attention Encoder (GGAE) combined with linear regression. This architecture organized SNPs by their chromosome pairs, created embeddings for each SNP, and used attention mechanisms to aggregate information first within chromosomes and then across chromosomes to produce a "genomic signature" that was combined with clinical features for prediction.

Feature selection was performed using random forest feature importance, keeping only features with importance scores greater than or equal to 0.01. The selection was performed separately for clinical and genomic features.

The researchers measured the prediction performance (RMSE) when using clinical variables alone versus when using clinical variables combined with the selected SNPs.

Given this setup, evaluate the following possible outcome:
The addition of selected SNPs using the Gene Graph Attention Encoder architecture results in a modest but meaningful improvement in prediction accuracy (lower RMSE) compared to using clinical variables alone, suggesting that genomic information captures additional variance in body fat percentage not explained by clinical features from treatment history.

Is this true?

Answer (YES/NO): NO